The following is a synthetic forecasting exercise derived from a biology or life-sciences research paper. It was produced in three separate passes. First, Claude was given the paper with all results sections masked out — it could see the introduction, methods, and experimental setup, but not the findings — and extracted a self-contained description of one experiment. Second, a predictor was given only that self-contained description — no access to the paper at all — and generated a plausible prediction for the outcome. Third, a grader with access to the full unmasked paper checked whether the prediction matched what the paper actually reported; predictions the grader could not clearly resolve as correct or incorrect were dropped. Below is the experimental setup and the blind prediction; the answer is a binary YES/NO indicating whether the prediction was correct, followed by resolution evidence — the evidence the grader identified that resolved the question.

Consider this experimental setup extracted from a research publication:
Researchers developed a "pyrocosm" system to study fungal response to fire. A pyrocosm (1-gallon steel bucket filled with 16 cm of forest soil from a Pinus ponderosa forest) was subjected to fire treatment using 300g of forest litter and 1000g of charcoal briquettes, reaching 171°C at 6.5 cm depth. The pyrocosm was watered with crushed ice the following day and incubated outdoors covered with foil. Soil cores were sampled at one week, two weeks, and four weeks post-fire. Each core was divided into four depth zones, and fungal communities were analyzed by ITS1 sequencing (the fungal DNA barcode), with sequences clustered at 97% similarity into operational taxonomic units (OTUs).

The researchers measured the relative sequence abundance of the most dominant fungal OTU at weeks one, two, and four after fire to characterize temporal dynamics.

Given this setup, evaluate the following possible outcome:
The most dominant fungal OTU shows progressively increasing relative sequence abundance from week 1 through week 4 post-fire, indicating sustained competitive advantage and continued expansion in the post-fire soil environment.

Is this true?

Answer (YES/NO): NO